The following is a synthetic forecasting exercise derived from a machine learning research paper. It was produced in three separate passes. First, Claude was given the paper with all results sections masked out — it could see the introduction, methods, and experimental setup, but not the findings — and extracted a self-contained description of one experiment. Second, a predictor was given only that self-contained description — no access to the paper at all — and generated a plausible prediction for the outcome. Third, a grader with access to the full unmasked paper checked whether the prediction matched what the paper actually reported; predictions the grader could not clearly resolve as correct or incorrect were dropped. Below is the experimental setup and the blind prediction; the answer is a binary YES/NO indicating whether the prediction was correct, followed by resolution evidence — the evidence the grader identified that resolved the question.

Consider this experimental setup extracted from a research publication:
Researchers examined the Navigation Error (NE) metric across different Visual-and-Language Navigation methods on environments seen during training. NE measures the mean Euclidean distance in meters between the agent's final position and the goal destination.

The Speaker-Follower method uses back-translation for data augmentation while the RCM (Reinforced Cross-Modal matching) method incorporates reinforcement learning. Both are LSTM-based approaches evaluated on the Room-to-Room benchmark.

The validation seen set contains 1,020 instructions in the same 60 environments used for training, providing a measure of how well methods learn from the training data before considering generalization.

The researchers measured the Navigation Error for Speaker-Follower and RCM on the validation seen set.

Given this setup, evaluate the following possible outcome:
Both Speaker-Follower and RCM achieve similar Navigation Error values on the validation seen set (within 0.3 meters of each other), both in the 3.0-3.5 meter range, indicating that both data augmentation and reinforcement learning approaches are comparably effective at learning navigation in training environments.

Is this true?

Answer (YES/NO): YES